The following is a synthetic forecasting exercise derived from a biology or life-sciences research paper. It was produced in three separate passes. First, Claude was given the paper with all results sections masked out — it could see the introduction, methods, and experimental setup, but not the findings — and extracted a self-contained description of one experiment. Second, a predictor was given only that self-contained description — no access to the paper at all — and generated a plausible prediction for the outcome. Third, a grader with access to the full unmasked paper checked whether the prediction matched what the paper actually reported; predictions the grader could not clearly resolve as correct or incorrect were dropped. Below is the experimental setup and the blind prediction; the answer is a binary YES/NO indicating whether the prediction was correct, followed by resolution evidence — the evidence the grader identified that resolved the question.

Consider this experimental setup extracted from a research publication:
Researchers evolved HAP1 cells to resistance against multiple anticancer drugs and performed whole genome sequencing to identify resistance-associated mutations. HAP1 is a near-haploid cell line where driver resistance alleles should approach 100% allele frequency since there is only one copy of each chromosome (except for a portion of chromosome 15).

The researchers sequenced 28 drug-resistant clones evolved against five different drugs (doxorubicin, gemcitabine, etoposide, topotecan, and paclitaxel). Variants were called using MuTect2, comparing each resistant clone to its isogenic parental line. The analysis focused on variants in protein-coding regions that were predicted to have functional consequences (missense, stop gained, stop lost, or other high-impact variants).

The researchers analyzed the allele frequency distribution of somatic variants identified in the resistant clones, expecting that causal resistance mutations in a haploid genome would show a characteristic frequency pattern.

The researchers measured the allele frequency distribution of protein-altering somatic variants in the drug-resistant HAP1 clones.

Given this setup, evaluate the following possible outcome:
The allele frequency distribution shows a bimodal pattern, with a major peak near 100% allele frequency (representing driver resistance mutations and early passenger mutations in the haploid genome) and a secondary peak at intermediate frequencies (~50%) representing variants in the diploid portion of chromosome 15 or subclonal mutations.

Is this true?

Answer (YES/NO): NO